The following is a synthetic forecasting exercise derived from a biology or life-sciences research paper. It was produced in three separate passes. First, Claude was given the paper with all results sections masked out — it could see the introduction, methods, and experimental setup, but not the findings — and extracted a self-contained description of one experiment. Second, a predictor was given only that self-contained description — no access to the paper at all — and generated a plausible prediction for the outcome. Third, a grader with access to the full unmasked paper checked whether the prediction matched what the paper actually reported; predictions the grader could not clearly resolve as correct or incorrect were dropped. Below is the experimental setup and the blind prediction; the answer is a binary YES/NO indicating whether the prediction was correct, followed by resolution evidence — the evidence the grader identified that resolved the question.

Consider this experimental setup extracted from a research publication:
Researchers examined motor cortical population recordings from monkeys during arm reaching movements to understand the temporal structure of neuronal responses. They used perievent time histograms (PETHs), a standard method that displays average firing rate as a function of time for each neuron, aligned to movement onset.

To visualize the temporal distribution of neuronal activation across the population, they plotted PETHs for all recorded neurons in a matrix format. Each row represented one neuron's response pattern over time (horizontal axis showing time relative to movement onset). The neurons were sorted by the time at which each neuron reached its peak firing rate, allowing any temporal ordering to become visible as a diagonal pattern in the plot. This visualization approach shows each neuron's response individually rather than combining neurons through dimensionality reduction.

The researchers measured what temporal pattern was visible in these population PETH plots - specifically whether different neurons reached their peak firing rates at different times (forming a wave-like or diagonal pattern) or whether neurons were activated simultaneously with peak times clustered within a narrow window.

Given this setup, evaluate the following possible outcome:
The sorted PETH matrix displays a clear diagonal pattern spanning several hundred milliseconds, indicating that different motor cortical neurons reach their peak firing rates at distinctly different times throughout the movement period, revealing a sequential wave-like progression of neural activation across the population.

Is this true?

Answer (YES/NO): YES